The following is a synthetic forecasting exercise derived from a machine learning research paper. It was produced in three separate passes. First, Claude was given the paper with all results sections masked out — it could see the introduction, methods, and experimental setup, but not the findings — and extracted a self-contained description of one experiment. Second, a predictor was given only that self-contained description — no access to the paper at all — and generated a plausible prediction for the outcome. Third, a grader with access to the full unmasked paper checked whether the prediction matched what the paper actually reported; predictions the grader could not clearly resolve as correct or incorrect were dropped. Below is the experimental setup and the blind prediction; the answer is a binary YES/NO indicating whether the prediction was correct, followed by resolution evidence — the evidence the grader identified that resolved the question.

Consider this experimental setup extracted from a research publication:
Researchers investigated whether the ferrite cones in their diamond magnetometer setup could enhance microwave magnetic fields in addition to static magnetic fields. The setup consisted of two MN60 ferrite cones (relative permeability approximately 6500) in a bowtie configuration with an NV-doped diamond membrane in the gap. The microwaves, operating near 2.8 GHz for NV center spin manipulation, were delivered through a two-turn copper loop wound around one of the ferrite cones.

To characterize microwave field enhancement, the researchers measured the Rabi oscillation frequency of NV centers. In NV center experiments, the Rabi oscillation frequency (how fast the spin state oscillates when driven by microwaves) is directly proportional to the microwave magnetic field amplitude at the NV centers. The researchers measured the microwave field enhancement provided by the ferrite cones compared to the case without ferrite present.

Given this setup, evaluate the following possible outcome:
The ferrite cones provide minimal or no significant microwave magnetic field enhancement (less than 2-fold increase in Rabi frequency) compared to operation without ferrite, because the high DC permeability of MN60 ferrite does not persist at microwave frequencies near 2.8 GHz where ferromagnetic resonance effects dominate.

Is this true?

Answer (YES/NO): NO